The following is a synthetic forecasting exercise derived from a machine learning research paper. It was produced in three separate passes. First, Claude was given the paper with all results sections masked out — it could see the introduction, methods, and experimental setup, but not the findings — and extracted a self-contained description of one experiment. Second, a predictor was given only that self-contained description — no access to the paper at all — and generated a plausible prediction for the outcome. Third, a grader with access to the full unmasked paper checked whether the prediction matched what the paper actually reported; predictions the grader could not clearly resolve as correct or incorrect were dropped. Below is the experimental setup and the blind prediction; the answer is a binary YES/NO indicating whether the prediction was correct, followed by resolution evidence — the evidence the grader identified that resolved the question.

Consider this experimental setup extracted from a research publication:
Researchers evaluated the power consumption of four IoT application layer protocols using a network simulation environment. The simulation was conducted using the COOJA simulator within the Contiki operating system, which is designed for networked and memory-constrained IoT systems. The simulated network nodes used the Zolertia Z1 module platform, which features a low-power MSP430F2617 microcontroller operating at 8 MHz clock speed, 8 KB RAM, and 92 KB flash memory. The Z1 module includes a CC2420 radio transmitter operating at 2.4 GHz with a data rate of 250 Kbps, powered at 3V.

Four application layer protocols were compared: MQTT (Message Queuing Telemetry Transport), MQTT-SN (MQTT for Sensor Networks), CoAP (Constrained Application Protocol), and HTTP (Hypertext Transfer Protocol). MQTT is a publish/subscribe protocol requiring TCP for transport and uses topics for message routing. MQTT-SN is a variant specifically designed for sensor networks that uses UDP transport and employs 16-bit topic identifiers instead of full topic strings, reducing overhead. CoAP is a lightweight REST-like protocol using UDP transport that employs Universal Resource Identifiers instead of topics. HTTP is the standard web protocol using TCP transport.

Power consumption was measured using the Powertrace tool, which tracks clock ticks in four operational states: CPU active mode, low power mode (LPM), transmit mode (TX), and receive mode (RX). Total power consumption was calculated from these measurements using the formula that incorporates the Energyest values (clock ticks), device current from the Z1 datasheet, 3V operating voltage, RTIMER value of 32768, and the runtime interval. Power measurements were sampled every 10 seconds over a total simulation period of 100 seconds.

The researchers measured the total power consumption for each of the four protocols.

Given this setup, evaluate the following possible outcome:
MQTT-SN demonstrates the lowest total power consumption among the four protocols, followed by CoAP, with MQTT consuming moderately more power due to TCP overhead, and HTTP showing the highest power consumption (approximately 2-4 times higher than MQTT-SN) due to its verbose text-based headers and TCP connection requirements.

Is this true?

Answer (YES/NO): NO